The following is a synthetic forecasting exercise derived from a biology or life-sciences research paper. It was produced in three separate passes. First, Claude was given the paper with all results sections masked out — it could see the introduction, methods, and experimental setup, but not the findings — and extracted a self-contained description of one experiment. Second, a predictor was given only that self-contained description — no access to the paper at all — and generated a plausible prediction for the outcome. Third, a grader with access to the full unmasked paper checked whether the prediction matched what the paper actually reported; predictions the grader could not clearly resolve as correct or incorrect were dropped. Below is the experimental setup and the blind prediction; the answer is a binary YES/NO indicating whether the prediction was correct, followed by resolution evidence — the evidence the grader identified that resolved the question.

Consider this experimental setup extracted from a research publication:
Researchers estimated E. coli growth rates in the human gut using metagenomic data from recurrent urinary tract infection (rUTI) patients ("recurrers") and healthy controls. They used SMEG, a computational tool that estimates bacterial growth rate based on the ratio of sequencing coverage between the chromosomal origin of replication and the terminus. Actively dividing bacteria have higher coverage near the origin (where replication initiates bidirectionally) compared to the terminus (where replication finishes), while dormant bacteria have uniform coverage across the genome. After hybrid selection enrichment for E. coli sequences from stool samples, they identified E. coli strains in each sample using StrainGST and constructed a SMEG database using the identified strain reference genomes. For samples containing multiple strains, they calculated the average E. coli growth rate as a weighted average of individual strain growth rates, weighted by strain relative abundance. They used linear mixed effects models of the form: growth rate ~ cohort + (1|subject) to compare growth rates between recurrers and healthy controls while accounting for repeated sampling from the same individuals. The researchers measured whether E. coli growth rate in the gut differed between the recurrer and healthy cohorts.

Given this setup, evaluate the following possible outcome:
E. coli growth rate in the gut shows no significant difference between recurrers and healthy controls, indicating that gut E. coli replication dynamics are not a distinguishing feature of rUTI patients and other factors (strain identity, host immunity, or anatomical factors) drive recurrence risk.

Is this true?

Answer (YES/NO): YES